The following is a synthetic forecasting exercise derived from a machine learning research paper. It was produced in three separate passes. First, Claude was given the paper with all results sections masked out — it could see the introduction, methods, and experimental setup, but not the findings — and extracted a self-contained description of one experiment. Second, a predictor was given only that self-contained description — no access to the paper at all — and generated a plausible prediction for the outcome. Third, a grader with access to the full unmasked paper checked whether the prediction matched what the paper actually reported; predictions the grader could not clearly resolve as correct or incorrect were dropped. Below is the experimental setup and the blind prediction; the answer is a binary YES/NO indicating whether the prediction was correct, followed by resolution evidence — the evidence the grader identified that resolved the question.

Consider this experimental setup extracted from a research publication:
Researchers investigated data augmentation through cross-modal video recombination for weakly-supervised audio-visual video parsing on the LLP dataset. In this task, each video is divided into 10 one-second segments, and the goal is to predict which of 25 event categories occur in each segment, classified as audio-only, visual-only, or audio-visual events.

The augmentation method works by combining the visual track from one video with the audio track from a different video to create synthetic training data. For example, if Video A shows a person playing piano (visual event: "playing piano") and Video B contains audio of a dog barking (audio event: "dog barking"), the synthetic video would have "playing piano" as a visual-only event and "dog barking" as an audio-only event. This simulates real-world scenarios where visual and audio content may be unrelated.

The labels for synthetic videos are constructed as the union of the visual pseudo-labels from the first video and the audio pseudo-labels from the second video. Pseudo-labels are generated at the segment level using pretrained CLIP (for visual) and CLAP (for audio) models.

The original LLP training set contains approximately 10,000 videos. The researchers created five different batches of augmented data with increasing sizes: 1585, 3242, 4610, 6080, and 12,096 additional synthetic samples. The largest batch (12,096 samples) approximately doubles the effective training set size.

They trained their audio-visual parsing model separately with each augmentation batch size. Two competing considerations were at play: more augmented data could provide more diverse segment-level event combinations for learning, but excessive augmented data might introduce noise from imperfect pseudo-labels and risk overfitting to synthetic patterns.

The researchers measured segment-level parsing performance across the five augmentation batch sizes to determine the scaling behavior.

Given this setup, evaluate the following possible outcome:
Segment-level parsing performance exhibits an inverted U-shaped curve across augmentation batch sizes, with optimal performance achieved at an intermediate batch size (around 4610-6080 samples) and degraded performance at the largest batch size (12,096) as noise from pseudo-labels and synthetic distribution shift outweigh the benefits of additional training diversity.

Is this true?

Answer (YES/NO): NO